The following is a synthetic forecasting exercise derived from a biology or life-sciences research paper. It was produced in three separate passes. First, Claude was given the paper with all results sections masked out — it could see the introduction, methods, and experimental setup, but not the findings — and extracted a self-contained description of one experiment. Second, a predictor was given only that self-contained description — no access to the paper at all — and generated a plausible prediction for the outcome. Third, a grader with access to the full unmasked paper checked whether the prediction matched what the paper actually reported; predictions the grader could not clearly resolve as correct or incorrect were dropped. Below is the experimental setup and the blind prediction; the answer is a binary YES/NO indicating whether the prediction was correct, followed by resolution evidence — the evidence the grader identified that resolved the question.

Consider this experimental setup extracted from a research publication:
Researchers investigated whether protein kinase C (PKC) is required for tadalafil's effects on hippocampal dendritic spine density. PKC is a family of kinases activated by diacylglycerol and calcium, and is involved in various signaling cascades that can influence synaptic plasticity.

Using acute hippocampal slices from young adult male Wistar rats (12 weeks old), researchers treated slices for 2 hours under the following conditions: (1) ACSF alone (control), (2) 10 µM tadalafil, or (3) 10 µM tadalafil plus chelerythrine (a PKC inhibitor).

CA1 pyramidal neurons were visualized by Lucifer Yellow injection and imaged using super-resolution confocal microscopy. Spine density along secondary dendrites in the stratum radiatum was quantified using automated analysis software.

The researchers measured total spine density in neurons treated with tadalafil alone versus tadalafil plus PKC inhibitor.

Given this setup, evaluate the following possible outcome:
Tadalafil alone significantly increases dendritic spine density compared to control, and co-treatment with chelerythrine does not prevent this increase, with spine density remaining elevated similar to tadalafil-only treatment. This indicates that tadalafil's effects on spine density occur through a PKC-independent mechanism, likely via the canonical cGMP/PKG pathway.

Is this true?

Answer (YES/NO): YES